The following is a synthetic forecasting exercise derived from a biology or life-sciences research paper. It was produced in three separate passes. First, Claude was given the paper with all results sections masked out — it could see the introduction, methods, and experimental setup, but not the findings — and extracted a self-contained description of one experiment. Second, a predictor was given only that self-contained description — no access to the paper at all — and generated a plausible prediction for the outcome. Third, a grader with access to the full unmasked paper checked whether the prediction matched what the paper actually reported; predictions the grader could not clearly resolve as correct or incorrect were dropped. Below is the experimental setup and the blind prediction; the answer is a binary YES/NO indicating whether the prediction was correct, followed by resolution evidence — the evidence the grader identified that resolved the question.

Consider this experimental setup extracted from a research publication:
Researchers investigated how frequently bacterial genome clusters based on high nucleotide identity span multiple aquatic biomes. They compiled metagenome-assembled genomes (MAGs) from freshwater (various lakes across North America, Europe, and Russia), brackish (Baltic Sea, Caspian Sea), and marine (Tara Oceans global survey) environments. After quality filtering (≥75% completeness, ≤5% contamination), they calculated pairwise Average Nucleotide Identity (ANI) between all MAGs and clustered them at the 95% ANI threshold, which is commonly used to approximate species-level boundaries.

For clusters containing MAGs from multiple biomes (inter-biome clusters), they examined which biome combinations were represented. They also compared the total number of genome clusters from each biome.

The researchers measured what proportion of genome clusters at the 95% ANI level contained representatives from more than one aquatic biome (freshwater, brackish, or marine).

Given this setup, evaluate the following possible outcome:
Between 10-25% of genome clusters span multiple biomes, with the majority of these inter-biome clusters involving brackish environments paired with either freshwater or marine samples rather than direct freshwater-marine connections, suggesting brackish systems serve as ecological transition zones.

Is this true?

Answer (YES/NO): NO